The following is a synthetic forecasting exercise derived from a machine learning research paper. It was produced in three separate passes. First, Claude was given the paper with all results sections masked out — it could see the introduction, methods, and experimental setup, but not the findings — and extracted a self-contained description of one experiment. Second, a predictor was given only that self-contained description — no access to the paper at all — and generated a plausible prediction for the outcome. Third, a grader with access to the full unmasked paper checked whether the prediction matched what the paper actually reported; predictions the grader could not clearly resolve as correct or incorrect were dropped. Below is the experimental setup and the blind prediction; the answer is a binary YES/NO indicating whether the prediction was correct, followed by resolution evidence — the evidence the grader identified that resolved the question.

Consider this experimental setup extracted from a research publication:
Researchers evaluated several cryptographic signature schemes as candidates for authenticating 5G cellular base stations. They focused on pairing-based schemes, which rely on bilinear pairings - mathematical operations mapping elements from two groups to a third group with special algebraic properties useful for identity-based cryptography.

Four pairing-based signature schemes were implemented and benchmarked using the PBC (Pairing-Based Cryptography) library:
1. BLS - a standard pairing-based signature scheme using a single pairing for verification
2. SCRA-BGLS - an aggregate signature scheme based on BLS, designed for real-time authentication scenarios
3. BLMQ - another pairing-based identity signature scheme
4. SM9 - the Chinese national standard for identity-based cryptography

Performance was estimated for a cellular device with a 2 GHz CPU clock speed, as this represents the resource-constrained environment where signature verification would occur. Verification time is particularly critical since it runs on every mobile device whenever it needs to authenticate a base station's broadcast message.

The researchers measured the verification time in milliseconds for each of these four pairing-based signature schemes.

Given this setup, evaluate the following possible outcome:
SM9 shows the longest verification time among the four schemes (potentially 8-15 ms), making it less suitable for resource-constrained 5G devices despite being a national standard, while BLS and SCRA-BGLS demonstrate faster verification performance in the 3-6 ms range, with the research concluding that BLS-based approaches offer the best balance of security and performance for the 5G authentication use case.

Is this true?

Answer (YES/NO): NO